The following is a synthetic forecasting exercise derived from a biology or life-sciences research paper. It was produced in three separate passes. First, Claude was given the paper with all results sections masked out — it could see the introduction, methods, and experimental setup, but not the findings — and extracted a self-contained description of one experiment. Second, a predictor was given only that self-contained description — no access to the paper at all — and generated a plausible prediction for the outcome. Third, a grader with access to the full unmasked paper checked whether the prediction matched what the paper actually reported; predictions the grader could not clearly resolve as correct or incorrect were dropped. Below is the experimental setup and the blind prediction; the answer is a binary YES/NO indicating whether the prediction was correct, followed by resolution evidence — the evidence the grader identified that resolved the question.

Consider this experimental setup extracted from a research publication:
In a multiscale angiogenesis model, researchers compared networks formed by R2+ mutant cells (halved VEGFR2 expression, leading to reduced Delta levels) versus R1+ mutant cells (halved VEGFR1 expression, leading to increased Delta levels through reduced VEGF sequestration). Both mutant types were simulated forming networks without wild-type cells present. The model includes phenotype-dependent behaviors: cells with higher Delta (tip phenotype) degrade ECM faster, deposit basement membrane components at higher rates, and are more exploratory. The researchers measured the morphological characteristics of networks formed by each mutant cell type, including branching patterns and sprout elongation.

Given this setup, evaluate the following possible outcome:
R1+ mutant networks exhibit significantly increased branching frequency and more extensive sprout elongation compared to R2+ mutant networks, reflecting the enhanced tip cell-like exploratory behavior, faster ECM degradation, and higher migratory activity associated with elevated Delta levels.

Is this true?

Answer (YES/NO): NO